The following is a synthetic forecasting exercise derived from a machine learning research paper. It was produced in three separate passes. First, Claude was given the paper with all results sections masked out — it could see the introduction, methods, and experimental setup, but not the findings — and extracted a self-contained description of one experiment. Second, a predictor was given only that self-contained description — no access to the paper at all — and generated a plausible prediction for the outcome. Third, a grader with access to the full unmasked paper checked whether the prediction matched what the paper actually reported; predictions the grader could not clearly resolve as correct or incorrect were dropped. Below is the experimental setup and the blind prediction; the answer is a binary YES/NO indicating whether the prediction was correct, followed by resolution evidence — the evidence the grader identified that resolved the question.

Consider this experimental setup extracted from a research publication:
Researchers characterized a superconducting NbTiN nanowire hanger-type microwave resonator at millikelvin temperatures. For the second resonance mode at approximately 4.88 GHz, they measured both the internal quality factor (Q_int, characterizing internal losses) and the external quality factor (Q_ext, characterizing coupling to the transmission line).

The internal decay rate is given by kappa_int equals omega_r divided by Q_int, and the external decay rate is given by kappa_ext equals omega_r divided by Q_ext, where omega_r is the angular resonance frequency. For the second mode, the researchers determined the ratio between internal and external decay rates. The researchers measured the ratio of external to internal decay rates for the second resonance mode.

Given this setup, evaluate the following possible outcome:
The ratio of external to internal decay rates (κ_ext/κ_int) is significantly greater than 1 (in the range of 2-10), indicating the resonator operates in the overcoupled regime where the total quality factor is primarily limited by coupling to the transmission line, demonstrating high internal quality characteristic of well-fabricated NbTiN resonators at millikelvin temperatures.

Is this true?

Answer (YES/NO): NO